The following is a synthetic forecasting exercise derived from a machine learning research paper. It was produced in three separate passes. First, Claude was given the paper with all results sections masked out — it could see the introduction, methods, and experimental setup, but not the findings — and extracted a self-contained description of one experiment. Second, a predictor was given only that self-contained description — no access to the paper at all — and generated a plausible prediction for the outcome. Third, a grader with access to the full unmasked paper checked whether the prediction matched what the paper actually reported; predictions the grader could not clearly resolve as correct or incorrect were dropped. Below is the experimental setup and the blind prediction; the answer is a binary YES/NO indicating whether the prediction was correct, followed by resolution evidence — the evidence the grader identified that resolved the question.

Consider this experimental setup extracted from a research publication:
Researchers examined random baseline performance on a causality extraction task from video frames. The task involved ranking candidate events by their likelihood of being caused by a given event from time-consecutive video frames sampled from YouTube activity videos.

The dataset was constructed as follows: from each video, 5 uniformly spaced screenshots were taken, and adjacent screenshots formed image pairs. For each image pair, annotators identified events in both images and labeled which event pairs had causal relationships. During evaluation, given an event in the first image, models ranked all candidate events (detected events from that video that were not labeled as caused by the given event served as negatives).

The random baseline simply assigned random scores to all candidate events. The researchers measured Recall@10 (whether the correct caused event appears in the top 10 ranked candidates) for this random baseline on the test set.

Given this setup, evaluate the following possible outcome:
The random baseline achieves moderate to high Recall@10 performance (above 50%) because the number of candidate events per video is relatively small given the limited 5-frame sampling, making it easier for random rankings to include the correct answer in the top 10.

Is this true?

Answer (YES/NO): NO